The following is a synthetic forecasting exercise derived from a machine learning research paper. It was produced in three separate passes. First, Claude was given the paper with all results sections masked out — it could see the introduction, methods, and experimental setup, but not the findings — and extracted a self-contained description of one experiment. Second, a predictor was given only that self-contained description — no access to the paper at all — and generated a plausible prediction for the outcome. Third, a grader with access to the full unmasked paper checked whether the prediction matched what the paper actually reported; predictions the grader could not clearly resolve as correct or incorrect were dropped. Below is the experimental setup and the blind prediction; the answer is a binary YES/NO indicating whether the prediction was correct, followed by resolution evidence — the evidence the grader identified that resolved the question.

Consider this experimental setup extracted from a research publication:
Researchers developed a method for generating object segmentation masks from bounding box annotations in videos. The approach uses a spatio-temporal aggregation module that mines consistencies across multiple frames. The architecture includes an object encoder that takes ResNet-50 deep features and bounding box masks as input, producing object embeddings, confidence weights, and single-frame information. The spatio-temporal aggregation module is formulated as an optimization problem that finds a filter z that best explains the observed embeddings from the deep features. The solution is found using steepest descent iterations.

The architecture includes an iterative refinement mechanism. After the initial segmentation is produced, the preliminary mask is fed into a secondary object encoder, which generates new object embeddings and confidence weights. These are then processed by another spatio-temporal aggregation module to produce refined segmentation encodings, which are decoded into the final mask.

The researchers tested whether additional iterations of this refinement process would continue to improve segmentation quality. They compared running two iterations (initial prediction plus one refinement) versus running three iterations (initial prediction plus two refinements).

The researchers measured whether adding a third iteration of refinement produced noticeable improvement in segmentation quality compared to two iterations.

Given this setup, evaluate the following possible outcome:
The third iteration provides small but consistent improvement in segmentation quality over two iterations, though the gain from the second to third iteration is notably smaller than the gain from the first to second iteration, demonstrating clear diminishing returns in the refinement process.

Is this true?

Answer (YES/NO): NO